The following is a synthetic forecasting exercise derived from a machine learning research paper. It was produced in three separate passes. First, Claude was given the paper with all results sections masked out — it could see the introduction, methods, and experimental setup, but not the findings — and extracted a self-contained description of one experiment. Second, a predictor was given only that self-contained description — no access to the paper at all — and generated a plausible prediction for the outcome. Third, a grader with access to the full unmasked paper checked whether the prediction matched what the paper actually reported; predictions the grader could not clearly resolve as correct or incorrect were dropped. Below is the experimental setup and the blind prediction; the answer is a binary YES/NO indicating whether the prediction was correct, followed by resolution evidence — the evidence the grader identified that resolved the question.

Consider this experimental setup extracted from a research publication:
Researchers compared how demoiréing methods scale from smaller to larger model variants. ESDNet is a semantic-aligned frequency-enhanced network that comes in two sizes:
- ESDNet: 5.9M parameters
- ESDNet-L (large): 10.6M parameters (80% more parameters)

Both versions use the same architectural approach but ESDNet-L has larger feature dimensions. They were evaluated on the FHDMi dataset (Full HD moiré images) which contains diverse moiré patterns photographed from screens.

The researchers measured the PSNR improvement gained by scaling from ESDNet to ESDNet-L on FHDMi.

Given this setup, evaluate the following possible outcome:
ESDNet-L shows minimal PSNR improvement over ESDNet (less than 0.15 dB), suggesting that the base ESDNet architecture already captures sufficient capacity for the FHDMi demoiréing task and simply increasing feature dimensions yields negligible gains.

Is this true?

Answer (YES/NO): NO